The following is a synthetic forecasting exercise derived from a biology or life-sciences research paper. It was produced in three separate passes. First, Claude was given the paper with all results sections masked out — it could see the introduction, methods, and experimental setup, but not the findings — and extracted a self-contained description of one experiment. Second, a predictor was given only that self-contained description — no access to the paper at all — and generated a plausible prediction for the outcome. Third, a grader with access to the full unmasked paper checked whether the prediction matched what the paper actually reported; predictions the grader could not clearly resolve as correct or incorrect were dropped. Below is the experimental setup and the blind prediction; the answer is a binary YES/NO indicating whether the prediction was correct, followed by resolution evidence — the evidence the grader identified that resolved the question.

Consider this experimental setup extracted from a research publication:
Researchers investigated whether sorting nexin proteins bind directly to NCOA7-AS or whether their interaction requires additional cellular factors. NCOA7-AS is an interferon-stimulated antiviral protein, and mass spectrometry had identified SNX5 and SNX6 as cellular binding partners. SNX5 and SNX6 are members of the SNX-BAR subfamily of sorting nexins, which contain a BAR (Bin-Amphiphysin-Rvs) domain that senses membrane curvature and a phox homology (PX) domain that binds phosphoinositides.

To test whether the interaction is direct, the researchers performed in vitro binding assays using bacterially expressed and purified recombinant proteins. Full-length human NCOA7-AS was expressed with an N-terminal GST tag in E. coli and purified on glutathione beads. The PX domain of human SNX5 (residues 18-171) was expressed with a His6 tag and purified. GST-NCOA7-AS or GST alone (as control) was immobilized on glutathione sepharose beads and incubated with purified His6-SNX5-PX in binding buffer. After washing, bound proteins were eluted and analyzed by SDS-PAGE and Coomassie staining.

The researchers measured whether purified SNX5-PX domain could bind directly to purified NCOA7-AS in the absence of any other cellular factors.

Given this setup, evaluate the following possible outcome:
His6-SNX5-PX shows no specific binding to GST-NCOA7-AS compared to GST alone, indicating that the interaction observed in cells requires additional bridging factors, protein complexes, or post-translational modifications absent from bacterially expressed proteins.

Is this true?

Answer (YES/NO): NO